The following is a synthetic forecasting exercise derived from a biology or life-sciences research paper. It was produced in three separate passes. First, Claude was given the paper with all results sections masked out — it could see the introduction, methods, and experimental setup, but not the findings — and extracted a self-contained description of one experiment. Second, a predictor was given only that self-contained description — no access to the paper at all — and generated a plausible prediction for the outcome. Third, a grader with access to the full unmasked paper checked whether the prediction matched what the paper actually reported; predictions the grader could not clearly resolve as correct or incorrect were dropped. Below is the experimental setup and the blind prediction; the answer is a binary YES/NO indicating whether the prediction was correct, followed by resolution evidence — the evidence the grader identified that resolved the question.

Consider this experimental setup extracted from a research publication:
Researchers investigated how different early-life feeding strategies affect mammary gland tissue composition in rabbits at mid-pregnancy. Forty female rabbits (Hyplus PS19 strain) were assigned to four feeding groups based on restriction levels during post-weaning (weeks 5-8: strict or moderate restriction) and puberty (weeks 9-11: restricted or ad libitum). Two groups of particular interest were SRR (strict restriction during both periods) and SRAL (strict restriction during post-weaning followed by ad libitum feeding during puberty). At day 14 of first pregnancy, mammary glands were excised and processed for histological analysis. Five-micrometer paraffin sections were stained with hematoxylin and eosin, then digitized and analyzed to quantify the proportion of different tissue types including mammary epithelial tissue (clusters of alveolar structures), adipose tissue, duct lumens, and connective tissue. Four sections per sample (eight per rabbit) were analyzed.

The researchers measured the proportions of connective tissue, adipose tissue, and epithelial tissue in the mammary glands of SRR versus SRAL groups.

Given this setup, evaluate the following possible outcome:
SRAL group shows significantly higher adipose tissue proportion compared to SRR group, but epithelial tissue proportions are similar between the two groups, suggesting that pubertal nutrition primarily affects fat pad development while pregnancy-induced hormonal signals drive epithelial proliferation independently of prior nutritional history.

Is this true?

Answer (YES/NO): NO